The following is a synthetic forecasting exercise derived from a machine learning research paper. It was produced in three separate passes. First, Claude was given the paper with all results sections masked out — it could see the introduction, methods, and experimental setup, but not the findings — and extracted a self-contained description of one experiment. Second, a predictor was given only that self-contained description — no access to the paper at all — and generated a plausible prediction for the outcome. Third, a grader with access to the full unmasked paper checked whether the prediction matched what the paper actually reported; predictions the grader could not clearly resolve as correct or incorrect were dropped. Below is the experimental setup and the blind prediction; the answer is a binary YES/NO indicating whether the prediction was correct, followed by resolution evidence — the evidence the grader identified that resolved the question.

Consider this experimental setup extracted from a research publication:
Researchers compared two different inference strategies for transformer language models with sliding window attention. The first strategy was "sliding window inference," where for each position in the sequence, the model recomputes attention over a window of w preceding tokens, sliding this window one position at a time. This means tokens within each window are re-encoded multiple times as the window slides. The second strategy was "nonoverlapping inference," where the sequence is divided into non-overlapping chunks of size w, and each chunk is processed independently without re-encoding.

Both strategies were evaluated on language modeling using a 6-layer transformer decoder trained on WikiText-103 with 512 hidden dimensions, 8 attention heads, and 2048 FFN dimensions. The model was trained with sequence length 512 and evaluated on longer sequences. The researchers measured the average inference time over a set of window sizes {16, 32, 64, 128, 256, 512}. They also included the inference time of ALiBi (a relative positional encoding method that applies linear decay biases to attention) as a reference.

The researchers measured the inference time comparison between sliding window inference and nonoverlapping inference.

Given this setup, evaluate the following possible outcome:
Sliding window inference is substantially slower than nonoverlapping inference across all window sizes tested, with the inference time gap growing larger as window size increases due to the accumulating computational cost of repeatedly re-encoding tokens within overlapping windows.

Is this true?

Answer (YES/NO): NO